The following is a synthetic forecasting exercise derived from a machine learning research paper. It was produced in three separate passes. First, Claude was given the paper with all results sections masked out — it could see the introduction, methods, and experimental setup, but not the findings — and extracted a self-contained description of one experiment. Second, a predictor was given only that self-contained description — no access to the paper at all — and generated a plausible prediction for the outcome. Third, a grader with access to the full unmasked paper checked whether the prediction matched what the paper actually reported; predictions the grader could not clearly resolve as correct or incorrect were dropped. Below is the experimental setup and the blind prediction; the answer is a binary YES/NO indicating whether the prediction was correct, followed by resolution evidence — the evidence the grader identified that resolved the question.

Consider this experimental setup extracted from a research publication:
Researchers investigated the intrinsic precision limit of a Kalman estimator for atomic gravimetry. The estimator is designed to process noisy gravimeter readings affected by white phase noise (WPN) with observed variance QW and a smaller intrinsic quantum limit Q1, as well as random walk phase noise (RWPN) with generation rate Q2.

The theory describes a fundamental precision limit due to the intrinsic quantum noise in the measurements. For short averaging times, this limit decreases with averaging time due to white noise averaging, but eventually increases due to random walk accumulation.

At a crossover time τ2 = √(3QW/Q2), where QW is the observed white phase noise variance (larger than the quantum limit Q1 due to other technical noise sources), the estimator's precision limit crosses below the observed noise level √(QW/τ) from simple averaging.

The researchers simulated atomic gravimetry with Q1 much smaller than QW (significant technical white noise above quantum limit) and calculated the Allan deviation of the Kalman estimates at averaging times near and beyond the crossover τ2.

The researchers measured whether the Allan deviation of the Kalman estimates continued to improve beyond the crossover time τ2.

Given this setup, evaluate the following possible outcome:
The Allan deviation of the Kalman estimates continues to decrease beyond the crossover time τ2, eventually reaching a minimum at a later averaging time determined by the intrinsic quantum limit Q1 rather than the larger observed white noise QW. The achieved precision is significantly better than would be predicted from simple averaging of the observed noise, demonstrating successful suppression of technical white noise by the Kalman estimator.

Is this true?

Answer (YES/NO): NO